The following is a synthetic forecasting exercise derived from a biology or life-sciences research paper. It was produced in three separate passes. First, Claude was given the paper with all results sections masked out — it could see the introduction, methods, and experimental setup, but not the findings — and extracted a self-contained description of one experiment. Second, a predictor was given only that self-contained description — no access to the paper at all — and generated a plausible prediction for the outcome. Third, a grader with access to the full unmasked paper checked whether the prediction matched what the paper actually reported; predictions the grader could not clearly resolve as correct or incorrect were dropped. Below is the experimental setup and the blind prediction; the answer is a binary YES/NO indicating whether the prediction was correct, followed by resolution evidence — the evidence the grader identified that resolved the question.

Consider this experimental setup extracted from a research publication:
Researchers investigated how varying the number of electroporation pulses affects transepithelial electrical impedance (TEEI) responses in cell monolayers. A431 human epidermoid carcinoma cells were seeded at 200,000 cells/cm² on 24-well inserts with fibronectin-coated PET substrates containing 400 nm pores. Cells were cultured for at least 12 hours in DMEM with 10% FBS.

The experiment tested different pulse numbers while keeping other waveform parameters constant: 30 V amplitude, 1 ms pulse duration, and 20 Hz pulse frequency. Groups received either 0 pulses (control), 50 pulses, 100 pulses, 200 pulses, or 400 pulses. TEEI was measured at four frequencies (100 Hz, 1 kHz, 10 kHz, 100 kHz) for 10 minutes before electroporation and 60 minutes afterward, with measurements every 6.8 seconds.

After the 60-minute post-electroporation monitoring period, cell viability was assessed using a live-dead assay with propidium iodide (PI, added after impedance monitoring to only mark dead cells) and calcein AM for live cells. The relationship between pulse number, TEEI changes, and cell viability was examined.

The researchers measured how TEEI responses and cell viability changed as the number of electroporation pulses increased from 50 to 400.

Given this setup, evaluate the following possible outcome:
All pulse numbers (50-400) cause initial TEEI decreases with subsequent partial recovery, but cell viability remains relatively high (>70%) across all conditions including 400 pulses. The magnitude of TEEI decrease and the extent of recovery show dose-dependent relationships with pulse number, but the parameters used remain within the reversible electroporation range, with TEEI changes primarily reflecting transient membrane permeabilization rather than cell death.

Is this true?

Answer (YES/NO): NO